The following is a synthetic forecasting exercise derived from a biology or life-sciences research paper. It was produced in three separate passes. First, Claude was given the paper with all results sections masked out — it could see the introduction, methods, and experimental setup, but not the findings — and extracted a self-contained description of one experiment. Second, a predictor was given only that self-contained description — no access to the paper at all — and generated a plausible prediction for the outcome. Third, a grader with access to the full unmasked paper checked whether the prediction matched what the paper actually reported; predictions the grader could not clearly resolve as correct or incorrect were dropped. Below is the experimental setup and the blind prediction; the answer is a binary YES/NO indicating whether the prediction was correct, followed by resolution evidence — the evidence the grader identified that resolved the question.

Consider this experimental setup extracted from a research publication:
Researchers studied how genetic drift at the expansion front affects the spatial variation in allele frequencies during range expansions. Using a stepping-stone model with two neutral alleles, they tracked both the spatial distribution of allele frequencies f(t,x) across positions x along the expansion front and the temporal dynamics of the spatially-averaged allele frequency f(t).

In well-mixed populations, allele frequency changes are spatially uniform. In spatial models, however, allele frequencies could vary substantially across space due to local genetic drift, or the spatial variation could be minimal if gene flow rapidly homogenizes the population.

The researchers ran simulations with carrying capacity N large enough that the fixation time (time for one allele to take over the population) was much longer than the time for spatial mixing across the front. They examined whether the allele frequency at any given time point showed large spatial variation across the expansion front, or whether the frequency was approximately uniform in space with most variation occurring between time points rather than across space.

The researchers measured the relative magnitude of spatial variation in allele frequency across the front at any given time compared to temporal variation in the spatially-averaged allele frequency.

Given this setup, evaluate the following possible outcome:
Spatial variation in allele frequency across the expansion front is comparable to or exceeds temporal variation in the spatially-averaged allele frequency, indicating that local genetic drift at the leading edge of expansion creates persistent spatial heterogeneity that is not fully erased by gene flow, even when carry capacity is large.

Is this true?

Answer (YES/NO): NO